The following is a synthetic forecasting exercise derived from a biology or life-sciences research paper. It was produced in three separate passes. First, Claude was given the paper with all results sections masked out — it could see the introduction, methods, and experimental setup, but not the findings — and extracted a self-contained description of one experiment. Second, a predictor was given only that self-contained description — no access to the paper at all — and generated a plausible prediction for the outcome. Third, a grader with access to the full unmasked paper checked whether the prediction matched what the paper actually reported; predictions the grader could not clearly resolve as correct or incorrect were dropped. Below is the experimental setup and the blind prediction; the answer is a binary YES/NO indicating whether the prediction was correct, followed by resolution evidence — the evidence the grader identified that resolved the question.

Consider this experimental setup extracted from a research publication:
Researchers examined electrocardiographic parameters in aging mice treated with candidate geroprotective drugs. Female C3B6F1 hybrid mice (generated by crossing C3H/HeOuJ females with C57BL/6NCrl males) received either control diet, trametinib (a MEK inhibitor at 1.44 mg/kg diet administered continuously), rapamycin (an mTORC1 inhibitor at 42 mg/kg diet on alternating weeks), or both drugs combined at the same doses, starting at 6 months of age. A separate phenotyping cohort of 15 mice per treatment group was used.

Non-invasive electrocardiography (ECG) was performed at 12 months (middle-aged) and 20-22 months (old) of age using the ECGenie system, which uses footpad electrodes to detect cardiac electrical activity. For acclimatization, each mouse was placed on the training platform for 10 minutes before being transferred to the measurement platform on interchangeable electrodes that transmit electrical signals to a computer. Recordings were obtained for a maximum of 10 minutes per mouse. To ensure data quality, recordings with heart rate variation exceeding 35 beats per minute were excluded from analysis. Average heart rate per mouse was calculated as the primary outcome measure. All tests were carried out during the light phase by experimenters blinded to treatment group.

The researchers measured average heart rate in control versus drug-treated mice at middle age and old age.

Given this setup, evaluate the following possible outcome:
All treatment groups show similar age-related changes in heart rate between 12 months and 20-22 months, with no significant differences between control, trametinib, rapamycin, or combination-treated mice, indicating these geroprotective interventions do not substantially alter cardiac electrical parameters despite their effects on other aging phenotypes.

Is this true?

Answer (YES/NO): NO